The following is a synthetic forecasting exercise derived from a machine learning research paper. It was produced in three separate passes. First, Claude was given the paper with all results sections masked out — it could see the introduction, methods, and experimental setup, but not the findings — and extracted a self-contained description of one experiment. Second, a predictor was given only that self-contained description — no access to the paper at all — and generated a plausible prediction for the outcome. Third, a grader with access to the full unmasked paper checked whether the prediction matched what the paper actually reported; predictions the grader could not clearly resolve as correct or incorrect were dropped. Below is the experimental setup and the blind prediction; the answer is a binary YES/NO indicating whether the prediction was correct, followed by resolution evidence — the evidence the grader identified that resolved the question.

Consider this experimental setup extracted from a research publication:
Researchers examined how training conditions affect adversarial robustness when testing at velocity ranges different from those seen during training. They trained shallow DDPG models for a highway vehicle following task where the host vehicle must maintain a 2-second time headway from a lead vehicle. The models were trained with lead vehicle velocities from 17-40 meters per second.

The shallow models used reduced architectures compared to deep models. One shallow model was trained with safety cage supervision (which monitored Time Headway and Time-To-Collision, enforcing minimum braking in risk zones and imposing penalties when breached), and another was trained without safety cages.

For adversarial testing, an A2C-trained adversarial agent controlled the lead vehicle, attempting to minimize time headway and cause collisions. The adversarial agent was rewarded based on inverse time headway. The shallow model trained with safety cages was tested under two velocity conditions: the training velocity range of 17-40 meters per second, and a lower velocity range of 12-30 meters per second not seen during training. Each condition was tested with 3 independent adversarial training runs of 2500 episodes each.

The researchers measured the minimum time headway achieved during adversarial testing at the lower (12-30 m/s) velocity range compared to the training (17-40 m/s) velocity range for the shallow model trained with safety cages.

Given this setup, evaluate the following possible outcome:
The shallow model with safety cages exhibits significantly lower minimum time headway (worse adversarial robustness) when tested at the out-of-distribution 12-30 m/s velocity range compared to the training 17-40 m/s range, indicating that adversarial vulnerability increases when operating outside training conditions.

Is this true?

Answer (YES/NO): YES